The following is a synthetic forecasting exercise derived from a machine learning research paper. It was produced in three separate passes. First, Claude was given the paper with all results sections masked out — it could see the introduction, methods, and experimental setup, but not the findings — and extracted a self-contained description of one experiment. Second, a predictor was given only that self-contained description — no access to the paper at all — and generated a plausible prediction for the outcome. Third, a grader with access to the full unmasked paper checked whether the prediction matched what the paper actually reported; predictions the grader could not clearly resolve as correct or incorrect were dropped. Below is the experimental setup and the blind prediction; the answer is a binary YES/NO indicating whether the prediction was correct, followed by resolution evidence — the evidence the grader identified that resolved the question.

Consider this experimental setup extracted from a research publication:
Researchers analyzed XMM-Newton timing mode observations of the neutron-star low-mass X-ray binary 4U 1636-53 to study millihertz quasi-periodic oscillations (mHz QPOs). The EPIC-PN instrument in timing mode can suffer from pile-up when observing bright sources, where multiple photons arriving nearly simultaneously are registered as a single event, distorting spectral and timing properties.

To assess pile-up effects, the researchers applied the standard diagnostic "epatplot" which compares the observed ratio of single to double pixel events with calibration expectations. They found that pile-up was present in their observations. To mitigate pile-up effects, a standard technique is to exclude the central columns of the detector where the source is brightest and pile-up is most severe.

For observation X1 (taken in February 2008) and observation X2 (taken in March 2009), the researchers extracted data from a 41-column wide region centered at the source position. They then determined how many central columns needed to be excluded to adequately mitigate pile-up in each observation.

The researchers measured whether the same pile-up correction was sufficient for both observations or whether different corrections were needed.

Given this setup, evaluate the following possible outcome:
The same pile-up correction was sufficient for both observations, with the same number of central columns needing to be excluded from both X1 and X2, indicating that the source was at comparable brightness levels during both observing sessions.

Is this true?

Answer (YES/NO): NO